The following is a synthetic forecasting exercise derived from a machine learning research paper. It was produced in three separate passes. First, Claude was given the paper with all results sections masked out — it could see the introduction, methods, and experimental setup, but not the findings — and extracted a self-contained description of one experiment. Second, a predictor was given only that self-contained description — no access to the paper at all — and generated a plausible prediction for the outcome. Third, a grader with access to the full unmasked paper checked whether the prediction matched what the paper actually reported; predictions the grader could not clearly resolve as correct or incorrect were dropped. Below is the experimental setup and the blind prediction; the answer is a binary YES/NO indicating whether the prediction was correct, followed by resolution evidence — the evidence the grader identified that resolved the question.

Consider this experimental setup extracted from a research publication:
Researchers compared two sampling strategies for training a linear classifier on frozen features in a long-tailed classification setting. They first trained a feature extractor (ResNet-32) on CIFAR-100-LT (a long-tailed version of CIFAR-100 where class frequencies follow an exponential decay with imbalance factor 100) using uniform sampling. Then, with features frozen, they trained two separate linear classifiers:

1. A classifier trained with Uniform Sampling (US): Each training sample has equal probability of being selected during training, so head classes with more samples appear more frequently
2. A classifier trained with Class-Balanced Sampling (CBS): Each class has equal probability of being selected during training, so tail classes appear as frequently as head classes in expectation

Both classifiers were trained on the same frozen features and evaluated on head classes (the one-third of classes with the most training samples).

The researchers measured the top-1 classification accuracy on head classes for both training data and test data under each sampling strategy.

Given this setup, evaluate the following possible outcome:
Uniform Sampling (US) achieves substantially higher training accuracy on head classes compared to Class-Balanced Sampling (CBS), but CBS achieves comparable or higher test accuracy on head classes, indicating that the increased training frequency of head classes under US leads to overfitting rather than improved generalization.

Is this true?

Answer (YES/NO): NO